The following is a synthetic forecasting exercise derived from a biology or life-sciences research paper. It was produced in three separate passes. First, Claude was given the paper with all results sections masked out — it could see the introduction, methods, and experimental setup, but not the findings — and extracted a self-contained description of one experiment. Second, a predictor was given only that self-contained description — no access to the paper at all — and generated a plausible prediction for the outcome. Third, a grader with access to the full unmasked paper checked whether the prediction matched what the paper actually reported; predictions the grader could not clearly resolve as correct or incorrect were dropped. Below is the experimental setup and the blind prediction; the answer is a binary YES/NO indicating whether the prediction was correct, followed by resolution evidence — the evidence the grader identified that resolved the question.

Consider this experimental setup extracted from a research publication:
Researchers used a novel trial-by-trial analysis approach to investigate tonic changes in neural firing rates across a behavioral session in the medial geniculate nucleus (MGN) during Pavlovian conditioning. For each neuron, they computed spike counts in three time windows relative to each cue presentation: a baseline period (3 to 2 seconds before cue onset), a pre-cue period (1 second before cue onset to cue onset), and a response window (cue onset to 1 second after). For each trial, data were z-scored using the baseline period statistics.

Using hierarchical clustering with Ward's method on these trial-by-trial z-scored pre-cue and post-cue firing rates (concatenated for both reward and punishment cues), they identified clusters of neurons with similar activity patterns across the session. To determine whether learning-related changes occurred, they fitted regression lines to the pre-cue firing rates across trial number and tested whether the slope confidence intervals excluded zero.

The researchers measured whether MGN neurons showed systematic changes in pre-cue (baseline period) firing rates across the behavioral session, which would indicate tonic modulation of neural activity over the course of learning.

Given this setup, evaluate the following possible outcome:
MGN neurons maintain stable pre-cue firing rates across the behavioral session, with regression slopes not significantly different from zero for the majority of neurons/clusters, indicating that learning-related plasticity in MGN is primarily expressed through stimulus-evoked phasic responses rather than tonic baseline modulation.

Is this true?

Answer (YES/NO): NO